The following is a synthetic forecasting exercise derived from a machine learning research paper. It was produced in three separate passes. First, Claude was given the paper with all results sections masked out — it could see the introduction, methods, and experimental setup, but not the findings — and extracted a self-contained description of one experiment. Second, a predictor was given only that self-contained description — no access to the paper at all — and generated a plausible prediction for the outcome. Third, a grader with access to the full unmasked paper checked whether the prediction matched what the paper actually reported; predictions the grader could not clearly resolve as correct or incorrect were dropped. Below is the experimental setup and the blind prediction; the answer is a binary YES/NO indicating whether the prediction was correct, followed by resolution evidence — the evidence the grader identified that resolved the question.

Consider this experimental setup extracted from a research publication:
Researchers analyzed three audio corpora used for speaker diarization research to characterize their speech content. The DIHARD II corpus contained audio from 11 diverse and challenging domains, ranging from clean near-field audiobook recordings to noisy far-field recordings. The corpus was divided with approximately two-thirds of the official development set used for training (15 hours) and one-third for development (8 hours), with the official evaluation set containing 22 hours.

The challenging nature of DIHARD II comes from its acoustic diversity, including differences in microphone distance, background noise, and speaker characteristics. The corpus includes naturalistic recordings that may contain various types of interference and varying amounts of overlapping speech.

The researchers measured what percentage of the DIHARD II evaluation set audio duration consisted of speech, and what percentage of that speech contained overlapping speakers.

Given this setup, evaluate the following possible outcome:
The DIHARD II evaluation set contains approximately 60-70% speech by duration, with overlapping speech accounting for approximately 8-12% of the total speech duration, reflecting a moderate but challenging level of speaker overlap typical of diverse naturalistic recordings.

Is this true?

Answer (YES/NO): NO